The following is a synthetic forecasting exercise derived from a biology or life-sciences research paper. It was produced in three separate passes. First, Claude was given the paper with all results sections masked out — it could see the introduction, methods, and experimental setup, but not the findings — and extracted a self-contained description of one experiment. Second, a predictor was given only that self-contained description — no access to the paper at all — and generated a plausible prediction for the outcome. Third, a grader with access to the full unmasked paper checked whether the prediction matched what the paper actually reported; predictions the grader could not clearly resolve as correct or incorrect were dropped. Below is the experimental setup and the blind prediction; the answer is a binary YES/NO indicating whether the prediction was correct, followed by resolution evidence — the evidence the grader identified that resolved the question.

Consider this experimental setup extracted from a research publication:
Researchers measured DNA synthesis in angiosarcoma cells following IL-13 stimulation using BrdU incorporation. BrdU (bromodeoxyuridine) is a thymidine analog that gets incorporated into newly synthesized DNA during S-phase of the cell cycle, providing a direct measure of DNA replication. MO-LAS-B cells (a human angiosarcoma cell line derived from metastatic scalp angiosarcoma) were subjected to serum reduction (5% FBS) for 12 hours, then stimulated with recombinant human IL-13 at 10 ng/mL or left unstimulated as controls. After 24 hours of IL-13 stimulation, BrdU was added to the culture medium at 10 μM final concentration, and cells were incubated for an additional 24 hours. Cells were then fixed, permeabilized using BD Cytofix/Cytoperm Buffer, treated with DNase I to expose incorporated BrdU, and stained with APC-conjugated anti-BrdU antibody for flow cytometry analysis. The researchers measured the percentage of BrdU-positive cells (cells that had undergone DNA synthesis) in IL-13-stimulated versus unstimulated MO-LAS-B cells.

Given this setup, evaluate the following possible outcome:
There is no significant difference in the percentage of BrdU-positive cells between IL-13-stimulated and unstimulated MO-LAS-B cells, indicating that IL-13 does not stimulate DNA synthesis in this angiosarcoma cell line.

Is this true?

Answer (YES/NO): NO